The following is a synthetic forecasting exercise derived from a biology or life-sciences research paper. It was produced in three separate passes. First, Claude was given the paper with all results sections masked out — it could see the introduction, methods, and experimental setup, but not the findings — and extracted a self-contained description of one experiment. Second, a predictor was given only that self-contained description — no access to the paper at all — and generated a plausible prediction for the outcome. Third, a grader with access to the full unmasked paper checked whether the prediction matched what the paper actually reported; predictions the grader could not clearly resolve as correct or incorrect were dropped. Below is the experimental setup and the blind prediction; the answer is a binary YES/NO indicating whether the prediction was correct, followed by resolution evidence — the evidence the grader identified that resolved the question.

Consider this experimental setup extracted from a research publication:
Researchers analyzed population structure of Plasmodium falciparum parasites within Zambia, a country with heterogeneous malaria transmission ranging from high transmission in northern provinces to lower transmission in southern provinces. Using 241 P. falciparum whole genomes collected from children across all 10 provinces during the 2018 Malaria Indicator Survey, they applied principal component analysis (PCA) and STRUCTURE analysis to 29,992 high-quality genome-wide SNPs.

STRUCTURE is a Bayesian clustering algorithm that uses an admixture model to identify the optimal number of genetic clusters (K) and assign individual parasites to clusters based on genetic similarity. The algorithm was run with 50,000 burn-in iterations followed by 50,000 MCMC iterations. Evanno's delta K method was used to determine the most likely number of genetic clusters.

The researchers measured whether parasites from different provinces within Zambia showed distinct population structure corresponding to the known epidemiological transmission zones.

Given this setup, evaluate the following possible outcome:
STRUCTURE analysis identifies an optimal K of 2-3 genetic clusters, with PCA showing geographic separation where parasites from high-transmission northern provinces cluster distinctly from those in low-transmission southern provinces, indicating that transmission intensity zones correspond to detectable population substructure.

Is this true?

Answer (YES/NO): NO